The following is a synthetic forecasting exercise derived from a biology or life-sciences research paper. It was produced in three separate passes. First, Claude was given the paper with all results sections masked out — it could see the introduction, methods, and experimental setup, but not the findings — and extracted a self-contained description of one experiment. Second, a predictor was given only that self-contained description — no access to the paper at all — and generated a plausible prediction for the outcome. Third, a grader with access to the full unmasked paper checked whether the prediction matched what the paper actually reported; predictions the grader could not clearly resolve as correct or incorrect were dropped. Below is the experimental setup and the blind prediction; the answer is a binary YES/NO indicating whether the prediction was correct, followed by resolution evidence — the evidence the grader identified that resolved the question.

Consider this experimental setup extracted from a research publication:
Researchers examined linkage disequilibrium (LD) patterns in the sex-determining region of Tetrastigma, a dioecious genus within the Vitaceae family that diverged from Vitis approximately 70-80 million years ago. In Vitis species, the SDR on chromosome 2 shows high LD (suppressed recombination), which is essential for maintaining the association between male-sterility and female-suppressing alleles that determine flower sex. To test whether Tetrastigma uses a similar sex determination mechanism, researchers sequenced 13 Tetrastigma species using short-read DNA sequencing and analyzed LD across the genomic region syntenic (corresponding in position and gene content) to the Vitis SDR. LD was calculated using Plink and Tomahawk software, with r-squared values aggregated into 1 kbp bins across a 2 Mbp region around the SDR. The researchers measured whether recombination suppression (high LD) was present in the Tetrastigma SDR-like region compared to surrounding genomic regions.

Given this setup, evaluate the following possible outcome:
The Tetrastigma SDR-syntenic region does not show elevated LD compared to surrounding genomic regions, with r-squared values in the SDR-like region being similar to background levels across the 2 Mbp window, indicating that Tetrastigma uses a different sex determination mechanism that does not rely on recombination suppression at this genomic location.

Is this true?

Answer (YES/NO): YES